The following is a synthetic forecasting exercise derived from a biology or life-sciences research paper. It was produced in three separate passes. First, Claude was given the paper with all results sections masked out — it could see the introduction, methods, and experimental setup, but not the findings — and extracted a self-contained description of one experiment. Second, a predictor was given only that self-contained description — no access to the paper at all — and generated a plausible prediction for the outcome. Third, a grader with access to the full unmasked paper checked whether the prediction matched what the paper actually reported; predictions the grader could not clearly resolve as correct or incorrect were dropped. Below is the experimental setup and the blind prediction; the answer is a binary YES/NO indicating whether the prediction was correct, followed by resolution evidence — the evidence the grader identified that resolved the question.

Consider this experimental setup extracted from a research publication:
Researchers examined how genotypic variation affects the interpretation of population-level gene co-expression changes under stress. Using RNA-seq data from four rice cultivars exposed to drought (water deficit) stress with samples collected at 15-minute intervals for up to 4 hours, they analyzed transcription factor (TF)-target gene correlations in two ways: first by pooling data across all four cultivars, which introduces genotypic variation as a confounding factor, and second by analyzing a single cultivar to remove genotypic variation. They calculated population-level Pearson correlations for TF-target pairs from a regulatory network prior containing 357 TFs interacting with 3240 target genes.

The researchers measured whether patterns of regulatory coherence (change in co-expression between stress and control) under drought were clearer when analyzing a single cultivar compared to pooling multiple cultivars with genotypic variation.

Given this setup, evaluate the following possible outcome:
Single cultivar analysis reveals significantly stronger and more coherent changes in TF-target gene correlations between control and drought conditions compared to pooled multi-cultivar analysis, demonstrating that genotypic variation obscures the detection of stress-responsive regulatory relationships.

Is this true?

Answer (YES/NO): NO